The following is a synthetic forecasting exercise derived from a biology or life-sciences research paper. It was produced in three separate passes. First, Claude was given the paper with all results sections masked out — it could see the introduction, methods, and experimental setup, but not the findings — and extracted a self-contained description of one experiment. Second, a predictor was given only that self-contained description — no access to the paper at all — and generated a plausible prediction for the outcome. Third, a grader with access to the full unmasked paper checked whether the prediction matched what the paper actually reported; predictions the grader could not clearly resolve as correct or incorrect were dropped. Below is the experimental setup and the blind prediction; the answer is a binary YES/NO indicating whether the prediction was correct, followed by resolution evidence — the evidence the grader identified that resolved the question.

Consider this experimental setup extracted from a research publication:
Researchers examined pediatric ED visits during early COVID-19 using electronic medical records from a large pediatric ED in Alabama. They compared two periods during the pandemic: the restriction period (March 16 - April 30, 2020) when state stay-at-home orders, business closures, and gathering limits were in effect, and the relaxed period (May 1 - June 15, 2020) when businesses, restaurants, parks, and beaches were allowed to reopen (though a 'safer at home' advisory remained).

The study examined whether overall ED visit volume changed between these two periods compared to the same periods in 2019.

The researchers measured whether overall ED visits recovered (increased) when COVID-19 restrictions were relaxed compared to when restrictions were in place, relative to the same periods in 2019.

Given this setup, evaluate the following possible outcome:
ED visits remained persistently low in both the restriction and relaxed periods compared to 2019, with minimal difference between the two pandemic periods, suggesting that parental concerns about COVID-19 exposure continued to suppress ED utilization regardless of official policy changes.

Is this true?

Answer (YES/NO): NO